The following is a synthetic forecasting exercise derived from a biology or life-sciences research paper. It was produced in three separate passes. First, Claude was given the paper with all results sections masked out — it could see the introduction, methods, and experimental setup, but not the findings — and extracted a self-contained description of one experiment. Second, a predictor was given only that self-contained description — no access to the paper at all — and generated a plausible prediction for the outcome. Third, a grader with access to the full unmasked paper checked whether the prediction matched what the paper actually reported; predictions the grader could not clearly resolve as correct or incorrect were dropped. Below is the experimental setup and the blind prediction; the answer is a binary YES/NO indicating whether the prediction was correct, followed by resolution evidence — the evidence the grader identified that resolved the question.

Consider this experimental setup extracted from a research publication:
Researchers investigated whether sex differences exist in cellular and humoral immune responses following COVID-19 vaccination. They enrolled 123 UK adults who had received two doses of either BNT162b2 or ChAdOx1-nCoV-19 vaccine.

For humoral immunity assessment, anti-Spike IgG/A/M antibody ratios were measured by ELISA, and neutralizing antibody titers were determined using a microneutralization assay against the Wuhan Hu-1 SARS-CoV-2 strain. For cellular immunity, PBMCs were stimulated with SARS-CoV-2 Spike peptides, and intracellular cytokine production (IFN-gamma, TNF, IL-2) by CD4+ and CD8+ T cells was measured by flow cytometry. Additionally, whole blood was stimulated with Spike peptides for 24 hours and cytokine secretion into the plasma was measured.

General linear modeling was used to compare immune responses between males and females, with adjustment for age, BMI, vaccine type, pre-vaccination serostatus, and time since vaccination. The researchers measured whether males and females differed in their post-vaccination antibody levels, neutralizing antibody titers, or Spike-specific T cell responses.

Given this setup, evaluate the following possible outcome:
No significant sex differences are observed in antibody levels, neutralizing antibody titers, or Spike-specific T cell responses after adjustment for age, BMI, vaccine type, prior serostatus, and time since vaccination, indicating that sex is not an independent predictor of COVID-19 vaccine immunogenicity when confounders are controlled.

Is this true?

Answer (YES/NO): YES